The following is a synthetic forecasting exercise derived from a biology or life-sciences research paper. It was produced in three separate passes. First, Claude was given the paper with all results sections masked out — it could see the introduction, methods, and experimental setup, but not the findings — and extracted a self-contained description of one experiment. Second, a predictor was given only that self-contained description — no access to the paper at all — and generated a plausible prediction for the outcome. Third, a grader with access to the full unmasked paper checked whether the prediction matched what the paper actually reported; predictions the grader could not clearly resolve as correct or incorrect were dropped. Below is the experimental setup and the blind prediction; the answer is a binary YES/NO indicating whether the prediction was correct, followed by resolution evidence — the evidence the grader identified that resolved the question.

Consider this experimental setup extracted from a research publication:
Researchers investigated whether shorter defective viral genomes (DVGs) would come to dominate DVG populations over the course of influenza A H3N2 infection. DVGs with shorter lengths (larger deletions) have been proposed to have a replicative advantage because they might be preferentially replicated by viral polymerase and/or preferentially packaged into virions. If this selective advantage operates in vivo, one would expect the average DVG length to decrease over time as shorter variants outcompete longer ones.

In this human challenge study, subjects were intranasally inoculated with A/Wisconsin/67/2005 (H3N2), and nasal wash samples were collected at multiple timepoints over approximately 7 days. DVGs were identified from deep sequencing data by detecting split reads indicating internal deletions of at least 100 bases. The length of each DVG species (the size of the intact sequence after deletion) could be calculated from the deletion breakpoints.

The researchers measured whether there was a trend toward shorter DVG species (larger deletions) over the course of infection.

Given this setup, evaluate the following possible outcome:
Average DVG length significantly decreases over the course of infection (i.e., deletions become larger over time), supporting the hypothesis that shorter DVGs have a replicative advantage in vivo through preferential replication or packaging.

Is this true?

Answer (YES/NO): NO